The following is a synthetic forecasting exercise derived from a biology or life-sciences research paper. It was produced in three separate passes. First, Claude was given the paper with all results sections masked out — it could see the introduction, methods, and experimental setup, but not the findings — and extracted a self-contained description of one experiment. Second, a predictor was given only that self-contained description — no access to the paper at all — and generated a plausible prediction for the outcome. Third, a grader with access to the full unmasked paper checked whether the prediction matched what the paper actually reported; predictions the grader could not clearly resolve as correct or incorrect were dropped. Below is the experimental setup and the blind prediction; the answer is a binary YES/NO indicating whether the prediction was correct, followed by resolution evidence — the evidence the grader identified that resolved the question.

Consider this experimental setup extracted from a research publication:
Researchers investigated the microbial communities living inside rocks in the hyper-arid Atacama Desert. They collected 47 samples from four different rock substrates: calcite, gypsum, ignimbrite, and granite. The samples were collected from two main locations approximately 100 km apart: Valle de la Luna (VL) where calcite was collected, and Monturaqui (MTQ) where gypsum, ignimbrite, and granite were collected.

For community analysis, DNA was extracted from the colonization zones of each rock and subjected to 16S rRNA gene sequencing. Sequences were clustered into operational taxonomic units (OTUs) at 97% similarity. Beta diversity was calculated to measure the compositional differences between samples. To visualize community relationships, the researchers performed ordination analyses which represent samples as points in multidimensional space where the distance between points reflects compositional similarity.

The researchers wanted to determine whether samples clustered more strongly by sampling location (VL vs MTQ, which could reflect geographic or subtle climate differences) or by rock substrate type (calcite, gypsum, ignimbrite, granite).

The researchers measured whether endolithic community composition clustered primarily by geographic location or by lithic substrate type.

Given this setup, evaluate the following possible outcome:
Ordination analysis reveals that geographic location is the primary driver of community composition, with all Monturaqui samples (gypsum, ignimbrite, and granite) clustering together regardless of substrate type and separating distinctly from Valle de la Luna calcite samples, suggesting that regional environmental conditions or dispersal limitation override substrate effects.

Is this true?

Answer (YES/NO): NO